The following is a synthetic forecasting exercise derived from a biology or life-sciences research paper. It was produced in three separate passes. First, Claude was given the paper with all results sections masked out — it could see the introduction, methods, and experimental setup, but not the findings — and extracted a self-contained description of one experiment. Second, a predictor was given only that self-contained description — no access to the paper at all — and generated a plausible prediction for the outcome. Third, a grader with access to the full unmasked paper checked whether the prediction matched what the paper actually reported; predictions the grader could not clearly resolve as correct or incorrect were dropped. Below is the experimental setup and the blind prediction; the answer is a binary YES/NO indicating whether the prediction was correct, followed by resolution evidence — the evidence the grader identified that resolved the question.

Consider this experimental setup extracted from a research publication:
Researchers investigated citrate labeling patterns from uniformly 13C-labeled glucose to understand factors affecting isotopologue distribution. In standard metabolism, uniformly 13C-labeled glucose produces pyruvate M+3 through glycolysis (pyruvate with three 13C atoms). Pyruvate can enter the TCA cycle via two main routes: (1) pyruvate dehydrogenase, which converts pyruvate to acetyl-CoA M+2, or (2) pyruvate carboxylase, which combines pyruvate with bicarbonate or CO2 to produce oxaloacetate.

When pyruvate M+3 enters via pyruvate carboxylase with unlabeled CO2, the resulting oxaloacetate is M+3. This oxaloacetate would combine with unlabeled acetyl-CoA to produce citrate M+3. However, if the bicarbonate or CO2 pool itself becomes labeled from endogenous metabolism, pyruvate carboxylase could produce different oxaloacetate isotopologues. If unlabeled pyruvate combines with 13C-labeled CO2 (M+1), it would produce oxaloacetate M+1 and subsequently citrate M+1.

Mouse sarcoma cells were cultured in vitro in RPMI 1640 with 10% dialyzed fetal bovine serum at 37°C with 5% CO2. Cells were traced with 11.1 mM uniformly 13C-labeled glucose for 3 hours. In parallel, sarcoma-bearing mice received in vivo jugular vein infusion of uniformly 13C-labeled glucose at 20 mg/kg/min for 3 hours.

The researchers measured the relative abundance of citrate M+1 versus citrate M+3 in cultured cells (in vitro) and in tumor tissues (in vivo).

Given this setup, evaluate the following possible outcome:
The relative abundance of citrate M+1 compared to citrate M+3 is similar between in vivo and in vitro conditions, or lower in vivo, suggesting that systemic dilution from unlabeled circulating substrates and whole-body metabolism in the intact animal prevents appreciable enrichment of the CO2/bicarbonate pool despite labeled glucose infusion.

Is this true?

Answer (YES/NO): NO